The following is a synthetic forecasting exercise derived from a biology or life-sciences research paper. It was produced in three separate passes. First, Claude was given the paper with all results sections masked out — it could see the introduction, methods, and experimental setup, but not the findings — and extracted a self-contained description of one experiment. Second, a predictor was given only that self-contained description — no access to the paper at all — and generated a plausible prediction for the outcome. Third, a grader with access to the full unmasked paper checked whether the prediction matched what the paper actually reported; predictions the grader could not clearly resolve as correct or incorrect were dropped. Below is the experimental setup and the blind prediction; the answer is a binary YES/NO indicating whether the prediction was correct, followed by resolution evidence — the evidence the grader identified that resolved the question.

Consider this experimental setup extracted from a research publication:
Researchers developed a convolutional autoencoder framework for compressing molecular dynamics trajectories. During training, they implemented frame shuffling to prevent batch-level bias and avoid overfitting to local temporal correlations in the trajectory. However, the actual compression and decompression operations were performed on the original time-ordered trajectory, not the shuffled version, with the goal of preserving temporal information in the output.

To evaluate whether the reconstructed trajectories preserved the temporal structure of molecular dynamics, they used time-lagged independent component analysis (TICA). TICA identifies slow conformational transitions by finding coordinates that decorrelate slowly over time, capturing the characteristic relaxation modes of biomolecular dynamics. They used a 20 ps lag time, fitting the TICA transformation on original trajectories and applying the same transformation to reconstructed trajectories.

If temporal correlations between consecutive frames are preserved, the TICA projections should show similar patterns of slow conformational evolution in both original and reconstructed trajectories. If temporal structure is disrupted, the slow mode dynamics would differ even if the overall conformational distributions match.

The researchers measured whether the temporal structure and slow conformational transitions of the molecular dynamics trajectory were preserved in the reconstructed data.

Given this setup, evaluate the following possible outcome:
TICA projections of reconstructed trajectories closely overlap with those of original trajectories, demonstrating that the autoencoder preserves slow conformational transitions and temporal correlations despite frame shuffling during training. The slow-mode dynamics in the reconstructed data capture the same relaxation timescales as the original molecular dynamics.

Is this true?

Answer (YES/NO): YES